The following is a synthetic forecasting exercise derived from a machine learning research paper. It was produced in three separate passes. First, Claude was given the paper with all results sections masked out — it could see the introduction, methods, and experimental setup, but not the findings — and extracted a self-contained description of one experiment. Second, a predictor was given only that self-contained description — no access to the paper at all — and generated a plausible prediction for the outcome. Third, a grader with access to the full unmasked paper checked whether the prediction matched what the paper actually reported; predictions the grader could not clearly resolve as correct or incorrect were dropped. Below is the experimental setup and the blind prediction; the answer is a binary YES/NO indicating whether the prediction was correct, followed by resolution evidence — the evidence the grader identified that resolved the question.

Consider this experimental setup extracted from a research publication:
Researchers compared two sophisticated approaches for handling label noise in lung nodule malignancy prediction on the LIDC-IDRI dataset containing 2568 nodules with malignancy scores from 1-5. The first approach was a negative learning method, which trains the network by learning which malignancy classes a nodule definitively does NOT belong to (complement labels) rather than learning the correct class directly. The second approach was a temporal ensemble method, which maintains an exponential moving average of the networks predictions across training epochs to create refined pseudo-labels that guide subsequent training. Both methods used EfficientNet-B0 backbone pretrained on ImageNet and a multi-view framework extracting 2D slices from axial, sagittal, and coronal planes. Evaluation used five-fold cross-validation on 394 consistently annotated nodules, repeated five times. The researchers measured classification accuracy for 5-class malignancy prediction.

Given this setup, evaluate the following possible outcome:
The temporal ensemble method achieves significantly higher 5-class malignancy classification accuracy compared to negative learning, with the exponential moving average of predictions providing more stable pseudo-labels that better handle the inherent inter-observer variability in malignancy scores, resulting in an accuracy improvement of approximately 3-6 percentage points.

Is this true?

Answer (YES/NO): NO